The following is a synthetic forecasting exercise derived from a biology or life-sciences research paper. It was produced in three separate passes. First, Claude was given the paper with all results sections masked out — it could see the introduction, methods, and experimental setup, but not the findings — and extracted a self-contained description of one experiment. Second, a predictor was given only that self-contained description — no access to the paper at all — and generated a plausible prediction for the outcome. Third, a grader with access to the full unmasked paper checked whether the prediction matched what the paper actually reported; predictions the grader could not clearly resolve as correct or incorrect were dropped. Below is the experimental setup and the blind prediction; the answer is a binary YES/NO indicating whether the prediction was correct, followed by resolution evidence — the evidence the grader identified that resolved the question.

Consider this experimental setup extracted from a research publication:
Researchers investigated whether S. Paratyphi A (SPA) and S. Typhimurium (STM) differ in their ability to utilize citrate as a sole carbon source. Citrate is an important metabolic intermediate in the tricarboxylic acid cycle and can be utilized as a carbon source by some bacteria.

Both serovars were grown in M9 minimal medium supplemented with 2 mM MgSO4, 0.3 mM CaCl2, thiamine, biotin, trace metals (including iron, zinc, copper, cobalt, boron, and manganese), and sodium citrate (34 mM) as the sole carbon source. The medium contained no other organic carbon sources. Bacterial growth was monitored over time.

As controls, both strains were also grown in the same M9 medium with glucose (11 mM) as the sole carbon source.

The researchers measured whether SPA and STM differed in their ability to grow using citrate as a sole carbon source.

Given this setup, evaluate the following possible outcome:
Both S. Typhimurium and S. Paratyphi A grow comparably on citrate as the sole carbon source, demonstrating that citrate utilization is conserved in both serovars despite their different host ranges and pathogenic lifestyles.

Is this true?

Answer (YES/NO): NO